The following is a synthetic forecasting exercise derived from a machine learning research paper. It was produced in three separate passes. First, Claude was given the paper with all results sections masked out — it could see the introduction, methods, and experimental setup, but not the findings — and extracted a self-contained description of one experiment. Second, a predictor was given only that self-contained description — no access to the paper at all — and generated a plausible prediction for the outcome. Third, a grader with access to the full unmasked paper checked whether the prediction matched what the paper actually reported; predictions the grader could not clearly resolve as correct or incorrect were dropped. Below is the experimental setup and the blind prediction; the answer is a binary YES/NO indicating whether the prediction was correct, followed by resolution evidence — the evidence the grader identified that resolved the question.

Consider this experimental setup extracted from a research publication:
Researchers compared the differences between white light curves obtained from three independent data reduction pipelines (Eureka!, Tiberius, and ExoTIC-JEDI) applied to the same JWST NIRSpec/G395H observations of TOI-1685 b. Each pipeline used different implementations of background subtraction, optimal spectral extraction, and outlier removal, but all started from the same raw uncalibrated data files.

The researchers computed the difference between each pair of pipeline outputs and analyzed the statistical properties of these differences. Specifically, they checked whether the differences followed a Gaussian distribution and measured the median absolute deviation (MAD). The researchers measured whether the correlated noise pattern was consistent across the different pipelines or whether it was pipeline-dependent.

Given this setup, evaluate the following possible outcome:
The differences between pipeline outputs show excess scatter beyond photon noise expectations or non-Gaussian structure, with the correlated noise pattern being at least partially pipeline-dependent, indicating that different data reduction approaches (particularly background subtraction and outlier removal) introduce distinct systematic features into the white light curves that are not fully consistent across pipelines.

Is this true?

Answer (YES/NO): NO